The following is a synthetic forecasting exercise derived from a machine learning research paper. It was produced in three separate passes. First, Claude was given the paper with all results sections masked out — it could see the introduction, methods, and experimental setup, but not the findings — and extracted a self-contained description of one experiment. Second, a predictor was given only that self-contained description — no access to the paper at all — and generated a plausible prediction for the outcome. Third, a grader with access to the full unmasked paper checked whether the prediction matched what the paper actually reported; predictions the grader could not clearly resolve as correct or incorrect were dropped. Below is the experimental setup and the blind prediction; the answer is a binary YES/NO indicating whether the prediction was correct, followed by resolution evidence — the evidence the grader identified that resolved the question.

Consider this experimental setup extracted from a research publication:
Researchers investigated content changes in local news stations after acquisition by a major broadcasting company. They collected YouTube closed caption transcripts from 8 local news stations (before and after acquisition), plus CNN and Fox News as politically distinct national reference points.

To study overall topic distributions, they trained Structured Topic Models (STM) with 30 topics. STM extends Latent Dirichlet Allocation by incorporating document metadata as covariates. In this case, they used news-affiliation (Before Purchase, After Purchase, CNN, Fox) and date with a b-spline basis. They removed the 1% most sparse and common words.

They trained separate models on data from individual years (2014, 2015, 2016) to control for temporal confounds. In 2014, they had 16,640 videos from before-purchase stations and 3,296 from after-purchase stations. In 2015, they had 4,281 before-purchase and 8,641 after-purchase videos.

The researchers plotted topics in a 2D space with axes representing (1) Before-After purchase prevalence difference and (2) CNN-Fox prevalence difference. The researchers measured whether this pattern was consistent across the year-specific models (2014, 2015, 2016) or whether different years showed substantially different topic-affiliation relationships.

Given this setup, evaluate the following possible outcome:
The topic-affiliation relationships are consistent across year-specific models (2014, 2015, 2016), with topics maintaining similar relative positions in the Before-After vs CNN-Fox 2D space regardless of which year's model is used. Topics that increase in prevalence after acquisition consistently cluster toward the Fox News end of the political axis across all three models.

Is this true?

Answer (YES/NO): NO